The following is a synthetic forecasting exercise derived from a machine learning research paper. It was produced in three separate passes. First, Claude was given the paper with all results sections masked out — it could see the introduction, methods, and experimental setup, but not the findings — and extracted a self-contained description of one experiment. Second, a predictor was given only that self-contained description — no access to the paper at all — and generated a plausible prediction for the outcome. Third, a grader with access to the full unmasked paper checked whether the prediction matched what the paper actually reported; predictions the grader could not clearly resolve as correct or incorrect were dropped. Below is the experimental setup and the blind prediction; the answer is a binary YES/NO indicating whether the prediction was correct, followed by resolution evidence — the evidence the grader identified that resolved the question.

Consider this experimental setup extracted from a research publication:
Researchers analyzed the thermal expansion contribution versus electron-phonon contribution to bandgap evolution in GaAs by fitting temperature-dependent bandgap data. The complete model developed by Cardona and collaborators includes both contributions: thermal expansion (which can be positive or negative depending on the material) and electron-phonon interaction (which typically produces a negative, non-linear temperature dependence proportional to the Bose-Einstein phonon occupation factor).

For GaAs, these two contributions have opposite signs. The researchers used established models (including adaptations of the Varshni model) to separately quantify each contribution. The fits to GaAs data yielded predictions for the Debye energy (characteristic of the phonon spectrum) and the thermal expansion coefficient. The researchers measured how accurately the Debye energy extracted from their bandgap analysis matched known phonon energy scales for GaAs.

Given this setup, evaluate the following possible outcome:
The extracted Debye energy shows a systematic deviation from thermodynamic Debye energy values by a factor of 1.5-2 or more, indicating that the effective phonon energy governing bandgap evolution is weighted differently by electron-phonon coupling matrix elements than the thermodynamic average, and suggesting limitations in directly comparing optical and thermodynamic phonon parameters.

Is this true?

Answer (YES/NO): NO